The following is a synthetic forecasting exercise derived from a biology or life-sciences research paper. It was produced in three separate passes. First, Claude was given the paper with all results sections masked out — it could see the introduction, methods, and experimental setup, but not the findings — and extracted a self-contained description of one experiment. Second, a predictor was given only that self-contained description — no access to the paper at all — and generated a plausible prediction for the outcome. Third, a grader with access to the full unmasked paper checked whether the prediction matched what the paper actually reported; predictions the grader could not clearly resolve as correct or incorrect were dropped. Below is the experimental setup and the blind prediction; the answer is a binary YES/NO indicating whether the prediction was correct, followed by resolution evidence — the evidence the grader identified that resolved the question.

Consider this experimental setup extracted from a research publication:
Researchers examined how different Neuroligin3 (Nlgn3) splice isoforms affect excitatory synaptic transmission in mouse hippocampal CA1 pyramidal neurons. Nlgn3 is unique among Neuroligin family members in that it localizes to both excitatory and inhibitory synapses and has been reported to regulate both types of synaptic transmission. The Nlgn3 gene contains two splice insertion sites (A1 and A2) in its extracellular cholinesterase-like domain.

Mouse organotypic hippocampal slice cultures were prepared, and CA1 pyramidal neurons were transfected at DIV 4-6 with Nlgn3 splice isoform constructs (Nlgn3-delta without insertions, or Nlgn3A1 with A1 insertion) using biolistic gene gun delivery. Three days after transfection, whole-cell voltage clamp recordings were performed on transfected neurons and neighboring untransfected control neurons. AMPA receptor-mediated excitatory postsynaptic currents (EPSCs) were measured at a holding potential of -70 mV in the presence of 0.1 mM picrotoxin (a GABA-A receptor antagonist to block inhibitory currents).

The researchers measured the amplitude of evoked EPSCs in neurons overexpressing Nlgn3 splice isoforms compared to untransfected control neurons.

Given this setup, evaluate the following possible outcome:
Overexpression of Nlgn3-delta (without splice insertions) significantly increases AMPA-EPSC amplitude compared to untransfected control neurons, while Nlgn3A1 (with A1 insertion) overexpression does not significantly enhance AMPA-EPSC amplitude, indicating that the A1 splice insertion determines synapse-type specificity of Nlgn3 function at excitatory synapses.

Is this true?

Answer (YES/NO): NO